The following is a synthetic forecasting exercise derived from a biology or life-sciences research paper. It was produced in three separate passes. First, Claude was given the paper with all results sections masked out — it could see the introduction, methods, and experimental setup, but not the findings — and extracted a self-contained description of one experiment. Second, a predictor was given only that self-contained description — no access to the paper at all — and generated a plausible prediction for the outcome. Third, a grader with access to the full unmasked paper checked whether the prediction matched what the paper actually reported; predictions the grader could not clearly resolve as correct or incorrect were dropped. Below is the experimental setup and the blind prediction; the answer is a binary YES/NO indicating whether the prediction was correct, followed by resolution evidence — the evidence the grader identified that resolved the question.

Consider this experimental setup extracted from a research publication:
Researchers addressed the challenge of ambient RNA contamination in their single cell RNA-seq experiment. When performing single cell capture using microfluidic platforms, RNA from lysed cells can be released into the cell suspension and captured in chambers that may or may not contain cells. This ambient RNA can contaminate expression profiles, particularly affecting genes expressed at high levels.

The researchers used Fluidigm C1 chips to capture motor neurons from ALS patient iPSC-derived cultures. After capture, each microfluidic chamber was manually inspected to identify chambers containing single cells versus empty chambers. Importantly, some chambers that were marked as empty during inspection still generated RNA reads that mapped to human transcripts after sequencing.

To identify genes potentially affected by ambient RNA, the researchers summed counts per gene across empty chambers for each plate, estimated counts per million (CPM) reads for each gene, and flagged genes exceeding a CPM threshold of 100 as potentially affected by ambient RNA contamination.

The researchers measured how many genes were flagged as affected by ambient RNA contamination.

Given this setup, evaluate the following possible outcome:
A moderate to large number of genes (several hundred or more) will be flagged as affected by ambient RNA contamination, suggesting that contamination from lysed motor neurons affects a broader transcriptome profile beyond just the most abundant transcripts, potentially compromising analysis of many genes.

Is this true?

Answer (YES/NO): YES